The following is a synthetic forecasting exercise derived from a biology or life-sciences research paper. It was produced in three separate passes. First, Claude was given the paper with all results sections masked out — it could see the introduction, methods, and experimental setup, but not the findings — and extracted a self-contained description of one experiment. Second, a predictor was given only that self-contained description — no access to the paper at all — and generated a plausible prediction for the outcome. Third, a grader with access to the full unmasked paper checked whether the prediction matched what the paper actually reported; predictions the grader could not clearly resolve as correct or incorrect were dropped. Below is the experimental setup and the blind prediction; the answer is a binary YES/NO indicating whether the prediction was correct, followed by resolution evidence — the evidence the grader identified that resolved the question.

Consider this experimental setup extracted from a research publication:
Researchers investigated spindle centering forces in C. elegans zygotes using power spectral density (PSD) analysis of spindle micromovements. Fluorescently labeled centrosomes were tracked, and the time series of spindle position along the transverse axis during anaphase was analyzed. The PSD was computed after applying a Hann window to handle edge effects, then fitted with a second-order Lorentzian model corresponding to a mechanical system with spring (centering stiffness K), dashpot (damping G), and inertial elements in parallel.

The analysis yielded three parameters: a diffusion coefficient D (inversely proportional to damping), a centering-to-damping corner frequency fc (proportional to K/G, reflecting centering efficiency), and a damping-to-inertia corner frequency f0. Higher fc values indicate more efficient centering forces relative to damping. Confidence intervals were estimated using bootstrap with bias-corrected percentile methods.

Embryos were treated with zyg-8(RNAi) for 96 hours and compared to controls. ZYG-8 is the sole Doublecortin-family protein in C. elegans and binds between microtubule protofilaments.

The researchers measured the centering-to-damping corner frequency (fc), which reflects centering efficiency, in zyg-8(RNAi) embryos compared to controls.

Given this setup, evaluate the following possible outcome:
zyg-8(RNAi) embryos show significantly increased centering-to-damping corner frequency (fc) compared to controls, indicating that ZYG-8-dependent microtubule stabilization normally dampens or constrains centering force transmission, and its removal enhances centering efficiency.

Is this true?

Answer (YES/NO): NO